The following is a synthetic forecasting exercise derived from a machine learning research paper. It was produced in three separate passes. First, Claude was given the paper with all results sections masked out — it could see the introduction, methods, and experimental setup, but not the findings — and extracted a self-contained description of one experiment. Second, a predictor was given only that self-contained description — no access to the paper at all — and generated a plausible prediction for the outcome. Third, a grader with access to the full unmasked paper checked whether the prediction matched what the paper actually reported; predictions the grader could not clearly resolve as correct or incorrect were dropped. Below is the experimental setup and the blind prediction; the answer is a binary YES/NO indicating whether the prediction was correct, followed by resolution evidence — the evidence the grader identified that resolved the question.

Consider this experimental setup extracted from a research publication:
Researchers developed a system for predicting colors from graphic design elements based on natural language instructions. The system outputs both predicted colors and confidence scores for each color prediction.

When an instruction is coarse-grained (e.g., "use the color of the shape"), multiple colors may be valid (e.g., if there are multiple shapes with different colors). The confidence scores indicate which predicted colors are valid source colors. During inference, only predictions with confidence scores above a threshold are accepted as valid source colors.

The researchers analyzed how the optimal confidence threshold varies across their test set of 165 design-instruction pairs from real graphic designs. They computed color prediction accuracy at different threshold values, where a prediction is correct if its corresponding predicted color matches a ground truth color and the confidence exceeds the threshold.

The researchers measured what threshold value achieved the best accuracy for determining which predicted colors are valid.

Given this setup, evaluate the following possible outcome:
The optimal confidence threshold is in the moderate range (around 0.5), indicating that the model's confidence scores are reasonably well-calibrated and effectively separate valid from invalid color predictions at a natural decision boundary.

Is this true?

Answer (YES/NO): YES